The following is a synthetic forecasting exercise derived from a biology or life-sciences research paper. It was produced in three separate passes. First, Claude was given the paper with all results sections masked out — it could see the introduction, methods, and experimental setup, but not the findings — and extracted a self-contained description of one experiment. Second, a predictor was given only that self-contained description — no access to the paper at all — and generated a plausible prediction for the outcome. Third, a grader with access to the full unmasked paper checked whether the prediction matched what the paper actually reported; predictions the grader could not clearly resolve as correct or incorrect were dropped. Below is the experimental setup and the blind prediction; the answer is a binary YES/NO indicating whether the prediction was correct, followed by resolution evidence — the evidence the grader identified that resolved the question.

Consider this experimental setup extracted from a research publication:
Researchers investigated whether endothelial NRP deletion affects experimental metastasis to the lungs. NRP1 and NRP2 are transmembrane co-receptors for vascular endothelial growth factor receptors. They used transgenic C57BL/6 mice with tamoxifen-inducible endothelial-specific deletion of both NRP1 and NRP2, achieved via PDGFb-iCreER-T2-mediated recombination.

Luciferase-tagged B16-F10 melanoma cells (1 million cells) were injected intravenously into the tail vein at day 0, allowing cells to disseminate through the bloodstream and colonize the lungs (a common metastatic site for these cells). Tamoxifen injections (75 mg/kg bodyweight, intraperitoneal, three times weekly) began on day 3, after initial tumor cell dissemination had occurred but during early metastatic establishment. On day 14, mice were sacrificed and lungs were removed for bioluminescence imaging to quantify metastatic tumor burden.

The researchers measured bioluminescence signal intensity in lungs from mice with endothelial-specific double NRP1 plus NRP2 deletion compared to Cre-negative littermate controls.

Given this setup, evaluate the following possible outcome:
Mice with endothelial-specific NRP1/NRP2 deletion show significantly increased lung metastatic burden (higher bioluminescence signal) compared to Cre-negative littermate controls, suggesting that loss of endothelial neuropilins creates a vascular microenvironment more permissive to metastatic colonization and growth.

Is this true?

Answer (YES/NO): NO